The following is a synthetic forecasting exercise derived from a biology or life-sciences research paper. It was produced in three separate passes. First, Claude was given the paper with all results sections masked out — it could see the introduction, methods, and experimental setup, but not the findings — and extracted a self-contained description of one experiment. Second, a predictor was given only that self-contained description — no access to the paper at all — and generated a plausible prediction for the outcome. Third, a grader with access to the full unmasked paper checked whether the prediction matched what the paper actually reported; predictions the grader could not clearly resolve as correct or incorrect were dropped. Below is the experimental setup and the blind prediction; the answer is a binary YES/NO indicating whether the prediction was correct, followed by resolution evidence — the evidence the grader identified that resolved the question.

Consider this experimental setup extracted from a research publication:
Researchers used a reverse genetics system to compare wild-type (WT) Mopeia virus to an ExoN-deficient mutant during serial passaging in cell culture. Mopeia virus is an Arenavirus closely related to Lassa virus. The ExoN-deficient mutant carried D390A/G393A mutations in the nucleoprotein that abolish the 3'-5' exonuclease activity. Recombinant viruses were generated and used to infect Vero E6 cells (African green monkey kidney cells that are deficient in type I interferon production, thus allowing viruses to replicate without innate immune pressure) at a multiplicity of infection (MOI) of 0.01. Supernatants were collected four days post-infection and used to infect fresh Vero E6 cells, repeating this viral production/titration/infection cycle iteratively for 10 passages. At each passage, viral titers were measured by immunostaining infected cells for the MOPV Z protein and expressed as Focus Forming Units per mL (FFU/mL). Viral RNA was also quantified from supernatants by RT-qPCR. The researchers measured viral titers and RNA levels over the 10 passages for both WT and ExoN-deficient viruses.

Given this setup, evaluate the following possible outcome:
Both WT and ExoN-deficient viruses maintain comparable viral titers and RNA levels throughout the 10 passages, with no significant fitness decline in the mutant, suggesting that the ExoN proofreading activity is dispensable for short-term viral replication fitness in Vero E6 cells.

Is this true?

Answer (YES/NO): NO